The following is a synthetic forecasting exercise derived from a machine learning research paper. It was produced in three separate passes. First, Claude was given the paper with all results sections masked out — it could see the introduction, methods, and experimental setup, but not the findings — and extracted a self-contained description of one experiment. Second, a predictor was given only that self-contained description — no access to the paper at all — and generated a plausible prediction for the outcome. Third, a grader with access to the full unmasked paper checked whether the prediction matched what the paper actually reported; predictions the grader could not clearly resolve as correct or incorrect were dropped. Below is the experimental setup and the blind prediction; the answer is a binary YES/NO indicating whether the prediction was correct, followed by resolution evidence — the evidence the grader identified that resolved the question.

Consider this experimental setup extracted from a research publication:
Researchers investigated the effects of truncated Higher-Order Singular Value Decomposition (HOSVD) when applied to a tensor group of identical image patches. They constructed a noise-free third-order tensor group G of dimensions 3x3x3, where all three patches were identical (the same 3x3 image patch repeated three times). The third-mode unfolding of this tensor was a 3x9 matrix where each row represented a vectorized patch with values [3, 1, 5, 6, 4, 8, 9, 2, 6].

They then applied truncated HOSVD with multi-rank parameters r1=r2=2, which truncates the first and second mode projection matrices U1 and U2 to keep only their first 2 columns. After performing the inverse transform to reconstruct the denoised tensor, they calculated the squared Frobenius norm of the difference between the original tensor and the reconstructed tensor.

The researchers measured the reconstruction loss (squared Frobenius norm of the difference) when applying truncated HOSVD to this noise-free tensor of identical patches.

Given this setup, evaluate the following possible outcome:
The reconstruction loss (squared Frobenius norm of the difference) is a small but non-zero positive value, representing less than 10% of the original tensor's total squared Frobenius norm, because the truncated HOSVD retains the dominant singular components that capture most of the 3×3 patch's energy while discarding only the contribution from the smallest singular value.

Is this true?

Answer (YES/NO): YES